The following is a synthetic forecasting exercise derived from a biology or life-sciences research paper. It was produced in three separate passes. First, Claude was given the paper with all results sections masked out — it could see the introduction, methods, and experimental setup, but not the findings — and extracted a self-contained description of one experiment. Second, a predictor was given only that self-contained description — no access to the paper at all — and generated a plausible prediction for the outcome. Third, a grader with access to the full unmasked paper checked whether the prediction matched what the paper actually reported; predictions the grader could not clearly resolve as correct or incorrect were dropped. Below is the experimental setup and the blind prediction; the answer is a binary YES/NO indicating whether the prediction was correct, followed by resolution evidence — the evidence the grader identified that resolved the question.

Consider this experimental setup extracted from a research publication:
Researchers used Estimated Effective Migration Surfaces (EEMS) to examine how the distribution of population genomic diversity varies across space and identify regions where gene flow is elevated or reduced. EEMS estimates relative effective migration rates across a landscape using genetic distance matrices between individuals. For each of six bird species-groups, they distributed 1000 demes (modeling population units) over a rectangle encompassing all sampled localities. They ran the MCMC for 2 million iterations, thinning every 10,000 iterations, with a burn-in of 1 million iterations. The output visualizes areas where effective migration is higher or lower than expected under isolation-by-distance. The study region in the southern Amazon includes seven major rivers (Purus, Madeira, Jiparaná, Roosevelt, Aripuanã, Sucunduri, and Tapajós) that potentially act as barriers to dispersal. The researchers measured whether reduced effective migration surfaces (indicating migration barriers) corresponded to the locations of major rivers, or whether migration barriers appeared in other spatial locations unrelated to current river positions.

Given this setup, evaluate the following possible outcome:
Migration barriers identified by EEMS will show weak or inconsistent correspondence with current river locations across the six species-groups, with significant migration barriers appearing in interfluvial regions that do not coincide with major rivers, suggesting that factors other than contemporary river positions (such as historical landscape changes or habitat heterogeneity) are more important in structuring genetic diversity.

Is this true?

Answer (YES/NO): NO